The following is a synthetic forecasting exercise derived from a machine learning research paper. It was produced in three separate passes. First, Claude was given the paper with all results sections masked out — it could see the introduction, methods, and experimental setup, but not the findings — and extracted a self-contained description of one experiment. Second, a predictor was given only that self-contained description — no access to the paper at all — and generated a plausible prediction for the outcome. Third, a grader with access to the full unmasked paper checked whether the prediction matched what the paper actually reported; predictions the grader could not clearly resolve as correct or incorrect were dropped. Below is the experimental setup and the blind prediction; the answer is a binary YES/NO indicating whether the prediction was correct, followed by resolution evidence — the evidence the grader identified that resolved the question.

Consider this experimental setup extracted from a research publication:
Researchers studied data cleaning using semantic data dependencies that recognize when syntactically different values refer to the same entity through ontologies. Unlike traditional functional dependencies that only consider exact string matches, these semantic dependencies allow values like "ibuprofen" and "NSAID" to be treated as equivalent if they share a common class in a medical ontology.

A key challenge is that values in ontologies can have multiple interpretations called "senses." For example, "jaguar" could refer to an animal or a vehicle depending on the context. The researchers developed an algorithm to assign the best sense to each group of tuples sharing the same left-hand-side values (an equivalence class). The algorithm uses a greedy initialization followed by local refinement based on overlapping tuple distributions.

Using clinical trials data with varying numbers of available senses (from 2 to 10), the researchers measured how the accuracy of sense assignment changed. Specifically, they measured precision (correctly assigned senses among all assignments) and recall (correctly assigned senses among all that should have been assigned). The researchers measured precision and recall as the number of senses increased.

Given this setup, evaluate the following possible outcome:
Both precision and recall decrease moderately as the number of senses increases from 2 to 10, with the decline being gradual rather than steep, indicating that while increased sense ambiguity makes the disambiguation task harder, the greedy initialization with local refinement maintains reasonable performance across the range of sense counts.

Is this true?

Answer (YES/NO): NO